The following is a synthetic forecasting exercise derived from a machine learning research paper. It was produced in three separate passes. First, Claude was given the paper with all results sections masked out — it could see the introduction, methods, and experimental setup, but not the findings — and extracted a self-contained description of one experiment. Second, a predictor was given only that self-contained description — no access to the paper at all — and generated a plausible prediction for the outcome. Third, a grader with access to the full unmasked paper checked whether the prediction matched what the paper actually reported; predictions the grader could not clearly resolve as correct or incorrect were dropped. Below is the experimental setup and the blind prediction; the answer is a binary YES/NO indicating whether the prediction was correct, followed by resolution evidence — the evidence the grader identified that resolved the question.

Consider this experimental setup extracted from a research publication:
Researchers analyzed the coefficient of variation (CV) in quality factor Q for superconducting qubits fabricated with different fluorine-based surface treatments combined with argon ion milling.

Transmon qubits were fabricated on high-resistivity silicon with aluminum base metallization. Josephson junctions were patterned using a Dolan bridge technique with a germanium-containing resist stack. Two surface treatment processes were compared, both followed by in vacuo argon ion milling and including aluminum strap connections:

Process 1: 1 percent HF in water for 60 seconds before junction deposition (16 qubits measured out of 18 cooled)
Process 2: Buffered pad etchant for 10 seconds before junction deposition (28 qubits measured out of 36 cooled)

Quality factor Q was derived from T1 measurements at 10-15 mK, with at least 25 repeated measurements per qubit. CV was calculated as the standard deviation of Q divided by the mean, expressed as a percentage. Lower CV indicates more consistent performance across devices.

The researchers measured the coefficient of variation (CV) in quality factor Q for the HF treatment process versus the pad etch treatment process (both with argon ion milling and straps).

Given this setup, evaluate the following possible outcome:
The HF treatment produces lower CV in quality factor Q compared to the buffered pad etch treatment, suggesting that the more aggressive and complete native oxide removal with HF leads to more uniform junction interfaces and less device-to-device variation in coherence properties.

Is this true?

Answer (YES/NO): NO